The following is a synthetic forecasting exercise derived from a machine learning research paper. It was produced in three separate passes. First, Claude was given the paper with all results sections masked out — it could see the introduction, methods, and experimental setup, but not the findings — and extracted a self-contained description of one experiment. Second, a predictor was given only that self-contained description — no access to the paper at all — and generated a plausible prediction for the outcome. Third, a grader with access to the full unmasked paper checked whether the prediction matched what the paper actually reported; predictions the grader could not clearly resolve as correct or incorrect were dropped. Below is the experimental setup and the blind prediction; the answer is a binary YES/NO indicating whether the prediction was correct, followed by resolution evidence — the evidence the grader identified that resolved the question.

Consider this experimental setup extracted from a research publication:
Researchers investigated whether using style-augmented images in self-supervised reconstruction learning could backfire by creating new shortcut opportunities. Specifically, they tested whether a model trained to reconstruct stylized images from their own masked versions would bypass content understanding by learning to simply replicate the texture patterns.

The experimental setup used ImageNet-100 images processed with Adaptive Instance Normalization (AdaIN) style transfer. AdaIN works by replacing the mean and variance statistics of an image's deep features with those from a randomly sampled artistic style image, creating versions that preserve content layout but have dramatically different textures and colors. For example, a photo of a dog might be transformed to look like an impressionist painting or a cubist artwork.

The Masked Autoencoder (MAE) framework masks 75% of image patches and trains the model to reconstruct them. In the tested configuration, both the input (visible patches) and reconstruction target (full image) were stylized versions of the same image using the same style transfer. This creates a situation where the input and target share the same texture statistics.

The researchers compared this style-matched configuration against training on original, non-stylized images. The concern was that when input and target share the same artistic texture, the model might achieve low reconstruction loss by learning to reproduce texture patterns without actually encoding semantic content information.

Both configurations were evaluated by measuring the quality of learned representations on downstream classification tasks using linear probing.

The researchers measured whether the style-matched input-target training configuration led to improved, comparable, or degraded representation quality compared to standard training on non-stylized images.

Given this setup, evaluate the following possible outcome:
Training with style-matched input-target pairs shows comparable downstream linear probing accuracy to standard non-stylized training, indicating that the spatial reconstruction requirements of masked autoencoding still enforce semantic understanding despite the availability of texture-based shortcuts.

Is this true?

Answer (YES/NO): NO